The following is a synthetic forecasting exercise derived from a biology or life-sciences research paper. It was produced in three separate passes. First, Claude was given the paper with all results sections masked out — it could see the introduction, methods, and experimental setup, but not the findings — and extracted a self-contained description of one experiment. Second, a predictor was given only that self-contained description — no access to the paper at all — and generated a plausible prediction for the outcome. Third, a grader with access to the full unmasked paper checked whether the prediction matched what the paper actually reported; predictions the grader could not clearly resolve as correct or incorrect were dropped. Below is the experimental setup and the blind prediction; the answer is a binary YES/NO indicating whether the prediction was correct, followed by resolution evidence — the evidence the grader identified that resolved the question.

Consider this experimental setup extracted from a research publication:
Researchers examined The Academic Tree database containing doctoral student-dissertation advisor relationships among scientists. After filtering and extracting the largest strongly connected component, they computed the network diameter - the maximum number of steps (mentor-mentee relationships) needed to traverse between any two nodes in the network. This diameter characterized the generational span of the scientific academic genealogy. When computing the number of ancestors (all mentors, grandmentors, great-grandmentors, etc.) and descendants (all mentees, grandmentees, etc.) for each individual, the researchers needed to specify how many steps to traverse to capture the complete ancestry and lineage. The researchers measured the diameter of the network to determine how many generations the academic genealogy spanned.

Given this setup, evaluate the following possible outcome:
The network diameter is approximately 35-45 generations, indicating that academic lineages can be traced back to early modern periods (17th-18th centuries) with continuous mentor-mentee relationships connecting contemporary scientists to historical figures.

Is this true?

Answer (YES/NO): NO